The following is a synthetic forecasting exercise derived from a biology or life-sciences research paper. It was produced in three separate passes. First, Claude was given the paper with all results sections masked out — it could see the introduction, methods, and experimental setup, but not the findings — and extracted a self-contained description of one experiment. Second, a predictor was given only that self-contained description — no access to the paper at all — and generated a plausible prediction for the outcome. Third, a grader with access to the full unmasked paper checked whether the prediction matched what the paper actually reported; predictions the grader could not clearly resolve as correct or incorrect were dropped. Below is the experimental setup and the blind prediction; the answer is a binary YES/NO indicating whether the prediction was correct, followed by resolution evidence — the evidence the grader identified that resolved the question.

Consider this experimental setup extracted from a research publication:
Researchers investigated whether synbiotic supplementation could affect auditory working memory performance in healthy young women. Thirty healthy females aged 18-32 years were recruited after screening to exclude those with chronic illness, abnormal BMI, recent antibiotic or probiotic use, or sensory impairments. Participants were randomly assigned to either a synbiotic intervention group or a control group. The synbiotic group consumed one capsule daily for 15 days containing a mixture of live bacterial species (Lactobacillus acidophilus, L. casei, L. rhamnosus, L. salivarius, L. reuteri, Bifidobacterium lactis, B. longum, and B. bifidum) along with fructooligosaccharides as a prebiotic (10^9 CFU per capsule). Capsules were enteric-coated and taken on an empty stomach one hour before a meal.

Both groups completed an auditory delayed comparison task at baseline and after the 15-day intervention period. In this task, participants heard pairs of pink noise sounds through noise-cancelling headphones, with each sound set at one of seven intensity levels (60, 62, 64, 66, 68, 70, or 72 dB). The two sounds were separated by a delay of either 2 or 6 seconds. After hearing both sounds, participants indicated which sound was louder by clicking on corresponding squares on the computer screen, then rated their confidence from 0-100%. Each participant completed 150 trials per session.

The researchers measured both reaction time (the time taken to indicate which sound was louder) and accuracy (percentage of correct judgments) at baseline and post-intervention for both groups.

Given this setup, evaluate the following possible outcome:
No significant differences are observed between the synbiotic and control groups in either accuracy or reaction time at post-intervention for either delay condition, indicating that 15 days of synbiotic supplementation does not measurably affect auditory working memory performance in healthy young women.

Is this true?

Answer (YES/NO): NO